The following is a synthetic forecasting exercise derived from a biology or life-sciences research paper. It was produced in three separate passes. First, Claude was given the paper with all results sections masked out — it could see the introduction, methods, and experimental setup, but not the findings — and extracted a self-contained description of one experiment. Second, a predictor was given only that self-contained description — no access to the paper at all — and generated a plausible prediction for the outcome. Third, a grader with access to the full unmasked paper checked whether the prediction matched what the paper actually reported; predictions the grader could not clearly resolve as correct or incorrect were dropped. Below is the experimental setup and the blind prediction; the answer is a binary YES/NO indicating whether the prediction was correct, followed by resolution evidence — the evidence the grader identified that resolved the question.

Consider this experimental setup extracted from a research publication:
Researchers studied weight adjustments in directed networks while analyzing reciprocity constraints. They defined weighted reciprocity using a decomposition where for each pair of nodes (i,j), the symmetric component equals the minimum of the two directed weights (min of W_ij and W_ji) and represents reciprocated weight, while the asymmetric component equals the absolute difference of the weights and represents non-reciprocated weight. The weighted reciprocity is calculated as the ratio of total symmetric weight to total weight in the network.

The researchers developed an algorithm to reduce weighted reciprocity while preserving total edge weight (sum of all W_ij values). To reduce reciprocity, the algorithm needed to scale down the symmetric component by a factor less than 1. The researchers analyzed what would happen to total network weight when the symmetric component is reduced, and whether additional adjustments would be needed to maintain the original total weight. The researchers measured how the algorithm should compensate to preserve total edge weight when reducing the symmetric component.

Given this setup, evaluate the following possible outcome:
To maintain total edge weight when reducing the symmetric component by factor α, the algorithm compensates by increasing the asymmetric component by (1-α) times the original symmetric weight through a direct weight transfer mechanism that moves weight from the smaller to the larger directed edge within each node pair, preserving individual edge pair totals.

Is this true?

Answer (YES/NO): NO